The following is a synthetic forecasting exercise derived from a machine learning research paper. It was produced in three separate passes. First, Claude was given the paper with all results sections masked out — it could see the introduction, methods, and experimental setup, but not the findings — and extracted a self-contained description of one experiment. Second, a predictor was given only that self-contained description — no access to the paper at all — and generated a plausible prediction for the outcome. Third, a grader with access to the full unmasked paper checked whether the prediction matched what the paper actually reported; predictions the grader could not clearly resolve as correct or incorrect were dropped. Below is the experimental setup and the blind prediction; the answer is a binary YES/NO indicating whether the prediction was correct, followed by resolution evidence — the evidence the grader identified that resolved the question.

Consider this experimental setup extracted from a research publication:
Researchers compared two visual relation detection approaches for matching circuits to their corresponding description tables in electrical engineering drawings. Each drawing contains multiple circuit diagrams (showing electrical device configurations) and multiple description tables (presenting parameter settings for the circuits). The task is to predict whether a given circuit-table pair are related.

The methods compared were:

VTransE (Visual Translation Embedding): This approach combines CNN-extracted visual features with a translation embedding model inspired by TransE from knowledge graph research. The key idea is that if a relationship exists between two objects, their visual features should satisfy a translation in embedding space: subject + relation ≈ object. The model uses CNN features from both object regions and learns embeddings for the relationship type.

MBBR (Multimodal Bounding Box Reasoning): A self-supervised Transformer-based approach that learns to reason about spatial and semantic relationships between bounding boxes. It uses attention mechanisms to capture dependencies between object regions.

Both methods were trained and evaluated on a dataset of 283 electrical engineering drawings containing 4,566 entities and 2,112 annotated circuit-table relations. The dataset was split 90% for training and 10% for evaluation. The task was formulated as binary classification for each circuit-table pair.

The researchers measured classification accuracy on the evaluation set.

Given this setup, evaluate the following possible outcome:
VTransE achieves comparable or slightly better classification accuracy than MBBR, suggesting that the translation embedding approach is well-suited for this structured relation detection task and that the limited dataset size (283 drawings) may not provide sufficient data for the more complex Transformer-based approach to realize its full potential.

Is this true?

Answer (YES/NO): YES